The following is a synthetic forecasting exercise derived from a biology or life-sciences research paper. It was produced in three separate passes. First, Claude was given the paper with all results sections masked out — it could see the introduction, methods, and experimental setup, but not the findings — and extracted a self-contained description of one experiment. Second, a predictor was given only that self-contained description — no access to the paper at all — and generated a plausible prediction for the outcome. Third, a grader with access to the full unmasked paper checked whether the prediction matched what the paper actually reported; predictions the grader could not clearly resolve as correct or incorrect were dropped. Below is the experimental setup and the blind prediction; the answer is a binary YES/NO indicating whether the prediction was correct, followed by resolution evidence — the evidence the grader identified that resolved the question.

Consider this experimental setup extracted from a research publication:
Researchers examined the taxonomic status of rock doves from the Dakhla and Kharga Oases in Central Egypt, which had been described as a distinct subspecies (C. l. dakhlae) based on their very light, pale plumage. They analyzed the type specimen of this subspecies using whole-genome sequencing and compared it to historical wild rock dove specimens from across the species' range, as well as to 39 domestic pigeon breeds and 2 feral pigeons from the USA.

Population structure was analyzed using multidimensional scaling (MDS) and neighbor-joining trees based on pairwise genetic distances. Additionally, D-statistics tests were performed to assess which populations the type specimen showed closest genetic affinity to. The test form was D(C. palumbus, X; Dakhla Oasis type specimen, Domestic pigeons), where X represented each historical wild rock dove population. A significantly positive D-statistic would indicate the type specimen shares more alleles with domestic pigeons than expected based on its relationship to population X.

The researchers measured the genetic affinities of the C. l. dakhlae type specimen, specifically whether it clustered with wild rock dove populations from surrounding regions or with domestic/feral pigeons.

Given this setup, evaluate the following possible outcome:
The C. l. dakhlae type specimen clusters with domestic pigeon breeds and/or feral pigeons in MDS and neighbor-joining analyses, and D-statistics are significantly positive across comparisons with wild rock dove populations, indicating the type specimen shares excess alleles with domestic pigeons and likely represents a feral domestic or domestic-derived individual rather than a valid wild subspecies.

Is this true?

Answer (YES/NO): NO